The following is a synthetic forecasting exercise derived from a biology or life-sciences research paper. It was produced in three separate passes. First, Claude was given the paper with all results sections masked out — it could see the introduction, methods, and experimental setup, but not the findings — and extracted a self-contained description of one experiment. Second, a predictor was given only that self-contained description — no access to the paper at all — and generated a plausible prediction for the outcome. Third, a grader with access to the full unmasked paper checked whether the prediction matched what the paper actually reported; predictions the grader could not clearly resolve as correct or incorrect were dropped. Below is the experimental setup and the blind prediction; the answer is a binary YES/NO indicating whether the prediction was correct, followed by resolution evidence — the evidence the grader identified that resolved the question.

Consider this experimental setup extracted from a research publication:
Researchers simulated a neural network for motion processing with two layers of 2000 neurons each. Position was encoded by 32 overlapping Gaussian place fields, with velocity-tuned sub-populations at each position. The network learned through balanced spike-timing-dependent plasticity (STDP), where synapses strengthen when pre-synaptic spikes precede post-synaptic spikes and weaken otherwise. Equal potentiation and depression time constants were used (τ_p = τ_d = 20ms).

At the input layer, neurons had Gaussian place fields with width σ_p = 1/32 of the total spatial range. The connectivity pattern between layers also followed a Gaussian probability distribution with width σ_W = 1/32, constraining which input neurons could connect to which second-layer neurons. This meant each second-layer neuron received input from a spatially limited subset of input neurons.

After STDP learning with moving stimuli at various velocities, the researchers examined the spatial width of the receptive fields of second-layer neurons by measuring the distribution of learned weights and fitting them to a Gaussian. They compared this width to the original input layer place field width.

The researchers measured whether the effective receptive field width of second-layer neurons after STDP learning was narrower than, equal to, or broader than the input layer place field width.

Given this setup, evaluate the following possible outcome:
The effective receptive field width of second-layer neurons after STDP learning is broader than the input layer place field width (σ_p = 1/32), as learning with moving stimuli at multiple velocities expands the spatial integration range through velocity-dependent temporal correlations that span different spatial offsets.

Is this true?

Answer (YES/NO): YES